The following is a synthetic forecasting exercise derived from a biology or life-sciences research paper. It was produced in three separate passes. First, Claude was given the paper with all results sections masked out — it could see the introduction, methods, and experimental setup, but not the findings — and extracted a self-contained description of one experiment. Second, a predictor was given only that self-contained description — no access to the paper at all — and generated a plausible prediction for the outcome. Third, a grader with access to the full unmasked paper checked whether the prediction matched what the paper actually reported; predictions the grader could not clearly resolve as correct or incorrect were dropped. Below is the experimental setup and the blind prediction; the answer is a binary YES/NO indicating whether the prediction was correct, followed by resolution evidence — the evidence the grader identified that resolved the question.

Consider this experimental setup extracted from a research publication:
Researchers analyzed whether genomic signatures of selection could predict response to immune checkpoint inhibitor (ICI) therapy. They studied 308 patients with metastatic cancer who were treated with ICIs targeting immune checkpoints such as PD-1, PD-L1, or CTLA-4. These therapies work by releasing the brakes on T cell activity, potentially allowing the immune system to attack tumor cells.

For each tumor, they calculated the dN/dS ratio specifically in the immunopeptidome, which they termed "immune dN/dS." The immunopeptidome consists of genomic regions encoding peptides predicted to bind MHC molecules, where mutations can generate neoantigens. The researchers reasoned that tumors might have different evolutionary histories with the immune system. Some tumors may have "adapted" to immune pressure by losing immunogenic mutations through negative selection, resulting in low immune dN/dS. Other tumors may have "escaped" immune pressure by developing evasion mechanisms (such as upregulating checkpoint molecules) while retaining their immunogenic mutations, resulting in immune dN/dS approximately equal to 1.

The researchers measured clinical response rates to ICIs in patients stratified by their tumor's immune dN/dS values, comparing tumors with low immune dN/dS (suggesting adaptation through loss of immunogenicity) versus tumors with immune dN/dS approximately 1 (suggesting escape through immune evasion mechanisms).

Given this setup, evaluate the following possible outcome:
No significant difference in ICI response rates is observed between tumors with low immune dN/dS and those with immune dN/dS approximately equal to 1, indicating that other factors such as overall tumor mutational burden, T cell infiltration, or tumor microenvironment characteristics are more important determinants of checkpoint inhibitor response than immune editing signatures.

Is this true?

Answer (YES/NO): NO